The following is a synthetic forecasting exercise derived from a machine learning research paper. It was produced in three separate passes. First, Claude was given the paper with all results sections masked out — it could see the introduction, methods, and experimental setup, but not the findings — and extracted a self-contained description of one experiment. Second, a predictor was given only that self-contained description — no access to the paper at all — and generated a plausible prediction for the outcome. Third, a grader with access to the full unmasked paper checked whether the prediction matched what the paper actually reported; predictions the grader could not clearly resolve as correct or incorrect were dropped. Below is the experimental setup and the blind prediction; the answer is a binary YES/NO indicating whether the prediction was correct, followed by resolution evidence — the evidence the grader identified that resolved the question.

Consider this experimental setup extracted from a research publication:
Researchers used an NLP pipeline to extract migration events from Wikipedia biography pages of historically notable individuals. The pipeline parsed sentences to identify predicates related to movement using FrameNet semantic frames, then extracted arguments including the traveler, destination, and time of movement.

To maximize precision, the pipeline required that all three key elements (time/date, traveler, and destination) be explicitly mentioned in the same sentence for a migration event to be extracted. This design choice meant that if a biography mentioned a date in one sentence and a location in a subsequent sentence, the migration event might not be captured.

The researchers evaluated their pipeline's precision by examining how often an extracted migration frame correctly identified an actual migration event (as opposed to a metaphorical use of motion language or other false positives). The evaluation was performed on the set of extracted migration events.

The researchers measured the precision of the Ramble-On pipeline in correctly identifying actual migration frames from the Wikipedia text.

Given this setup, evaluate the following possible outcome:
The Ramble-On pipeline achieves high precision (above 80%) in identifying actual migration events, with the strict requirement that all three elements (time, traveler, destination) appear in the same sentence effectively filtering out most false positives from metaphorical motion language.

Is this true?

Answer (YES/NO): YES